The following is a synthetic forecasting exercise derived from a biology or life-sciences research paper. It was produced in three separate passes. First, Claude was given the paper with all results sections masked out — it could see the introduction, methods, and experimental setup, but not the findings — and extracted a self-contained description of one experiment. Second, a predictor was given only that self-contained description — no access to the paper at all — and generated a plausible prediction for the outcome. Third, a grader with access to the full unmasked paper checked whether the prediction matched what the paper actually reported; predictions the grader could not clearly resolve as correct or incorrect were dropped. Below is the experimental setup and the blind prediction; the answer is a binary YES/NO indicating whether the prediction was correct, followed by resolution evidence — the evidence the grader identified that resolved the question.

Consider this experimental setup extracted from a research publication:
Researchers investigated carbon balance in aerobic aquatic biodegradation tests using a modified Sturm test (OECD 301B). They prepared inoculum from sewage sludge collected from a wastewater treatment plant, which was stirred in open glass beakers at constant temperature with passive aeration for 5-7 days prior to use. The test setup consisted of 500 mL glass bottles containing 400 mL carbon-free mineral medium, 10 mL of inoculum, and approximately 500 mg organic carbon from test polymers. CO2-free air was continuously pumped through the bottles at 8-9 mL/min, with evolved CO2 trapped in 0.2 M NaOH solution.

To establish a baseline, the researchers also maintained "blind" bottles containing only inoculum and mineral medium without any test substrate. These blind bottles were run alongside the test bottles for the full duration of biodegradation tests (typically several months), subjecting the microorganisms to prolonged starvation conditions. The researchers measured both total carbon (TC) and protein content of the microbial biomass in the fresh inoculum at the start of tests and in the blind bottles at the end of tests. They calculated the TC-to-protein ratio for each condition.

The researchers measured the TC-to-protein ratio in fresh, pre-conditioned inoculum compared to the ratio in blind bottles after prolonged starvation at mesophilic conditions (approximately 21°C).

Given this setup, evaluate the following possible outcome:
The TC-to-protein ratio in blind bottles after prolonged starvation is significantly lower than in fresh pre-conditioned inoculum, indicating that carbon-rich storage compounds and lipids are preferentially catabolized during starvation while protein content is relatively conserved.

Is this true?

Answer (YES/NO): YES